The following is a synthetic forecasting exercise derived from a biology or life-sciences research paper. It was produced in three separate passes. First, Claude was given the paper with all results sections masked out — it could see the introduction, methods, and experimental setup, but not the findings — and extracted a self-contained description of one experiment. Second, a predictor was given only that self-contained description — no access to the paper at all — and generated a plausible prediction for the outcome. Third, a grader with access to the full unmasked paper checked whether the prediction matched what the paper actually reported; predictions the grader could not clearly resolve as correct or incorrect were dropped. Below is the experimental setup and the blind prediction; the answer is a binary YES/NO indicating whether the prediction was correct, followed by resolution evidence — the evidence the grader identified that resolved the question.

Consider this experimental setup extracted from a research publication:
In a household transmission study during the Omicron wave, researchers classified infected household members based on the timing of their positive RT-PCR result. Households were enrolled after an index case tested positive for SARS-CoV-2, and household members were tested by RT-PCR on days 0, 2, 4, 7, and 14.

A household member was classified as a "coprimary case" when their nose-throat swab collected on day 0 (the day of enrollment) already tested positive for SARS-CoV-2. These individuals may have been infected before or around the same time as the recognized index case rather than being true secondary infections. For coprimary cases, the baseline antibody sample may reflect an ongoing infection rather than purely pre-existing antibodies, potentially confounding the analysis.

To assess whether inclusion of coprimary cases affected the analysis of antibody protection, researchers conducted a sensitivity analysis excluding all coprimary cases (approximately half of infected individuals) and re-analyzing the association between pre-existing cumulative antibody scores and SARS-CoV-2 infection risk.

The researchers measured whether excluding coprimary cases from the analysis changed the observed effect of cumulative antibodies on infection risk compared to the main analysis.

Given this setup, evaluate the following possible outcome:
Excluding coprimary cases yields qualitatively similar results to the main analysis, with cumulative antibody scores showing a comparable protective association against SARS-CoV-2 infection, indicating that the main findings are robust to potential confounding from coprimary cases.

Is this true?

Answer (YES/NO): YES